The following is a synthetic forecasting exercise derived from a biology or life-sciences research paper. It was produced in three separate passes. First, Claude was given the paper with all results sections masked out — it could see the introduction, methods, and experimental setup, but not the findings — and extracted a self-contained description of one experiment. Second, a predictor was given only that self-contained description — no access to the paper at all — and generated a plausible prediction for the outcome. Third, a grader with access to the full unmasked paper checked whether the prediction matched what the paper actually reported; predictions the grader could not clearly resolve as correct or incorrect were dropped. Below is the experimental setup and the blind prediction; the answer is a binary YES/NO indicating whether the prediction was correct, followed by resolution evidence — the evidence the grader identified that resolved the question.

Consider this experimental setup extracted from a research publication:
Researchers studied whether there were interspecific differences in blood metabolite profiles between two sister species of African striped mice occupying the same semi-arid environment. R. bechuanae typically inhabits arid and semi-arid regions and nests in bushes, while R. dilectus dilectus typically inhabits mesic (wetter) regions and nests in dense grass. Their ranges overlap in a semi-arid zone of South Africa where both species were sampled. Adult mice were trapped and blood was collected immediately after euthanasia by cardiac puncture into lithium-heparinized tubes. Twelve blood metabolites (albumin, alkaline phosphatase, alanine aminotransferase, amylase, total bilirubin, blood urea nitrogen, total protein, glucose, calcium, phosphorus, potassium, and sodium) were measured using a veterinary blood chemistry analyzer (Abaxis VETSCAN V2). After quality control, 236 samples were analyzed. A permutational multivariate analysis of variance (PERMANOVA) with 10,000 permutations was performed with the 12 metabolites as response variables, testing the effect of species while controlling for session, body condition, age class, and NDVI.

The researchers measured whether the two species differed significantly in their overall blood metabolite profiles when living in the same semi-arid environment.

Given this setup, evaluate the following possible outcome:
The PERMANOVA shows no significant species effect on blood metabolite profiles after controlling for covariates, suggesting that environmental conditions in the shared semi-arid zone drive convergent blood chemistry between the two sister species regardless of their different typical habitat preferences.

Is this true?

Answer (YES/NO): NO